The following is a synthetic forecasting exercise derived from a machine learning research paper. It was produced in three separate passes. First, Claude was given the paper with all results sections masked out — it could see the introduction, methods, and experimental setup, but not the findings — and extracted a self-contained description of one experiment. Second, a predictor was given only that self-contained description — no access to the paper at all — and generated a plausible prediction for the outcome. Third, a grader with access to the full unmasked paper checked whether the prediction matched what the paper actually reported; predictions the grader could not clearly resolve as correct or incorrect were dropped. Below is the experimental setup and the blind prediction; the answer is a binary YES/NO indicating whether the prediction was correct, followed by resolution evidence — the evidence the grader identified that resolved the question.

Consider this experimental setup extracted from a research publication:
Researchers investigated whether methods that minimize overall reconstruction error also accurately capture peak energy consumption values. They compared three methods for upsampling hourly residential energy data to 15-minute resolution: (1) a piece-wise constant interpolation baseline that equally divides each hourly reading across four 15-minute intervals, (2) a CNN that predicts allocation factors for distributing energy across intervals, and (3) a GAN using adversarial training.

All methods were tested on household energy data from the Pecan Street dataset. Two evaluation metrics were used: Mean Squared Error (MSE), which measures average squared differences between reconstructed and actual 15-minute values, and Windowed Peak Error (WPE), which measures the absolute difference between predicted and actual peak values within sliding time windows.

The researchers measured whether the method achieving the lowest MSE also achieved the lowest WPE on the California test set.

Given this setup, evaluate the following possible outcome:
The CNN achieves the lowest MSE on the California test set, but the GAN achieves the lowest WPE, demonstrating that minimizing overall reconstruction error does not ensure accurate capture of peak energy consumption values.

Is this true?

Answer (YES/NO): NO